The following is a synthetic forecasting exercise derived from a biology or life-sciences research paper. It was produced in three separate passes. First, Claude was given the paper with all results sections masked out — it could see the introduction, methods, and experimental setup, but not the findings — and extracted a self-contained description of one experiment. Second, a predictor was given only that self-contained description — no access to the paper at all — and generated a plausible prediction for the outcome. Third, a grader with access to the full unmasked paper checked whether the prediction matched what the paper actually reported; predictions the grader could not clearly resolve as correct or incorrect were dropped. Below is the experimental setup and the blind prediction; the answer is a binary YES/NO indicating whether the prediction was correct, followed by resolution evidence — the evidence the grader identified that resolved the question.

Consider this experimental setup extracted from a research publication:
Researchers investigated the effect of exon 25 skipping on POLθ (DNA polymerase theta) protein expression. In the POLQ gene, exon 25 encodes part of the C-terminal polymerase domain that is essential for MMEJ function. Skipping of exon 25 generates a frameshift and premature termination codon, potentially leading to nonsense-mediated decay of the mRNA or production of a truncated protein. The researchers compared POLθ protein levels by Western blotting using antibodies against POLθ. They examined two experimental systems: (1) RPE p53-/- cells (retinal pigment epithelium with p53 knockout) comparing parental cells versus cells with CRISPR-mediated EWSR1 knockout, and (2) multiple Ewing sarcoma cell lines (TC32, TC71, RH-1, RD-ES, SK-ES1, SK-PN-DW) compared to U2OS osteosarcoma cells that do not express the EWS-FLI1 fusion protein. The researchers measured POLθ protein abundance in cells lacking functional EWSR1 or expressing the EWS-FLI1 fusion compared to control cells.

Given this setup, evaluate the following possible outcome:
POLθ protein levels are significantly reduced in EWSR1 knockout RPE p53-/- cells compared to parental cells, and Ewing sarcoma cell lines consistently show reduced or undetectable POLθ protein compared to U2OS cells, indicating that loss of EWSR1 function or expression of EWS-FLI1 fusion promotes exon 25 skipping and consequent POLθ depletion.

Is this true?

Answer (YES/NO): YES